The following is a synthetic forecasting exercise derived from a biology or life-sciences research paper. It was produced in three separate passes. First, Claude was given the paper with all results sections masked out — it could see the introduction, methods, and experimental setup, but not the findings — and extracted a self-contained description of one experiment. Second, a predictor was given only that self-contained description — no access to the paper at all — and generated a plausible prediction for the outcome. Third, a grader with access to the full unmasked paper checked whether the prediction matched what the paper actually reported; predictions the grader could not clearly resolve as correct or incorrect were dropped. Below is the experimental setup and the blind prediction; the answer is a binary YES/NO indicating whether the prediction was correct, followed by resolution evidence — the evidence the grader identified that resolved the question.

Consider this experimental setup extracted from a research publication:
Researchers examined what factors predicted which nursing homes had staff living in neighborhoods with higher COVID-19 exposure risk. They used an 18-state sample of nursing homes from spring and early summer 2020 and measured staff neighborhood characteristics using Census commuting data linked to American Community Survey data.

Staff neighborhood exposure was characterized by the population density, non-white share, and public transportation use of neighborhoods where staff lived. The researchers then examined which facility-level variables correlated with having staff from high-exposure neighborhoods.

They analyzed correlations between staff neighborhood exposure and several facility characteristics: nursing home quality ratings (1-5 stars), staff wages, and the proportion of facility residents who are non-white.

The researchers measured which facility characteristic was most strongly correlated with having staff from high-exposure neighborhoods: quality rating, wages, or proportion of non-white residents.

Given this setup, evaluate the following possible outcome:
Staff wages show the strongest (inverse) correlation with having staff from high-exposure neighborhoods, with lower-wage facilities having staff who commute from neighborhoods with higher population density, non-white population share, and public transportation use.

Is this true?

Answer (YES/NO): NO